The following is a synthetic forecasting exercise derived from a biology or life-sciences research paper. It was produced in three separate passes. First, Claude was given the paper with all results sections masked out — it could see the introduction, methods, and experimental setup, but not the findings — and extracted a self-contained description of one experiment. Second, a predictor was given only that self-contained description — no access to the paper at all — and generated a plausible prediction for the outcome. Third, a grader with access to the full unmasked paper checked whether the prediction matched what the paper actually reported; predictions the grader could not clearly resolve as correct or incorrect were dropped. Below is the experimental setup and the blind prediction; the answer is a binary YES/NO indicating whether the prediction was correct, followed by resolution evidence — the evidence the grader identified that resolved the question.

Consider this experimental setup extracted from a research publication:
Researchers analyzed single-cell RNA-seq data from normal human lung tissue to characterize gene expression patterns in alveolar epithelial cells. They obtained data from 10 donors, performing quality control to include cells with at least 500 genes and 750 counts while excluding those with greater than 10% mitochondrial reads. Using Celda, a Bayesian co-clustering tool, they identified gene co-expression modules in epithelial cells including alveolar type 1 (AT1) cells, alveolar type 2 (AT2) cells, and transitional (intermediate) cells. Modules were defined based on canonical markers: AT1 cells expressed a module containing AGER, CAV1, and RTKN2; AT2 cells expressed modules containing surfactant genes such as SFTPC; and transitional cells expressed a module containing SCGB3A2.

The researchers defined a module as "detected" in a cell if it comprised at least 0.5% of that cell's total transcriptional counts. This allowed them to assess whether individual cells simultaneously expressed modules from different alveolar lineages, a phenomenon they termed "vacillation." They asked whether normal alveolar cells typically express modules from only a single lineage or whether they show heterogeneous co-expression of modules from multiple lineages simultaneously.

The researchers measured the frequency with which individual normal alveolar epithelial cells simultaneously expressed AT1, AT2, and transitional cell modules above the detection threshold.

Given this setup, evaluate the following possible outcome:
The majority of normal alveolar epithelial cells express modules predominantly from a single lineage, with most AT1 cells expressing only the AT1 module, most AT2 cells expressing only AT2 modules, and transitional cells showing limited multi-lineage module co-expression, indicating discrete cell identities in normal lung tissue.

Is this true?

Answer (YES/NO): YES